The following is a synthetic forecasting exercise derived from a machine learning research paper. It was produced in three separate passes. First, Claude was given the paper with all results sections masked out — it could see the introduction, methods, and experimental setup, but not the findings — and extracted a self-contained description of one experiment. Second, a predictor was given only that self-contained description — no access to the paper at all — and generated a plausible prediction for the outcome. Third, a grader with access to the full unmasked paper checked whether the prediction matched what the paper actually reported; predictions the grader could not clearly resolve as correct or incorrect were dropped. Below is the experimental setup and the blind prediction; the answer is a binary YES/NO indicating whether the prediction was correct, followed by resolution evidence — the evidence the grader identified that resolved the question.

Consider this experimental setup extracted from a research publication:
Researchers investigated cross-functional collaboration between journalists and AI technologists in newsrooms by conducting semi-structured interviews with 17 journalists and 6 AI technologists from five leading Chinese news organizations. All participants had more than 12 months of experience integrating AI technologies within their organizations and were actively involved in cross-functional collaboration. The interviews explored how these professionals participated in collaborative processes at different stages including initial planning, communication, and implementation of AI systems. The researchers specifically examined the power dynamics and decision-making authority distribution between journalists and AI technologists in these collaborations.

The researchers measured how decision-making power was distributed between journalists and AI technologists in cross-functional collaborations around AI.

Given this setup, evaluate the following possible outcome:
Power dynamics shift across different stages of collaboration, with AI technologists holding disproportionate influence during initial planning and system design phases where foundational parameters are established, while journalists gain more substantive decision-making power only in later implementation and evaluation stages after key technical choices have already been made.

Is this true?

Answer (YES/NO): NO